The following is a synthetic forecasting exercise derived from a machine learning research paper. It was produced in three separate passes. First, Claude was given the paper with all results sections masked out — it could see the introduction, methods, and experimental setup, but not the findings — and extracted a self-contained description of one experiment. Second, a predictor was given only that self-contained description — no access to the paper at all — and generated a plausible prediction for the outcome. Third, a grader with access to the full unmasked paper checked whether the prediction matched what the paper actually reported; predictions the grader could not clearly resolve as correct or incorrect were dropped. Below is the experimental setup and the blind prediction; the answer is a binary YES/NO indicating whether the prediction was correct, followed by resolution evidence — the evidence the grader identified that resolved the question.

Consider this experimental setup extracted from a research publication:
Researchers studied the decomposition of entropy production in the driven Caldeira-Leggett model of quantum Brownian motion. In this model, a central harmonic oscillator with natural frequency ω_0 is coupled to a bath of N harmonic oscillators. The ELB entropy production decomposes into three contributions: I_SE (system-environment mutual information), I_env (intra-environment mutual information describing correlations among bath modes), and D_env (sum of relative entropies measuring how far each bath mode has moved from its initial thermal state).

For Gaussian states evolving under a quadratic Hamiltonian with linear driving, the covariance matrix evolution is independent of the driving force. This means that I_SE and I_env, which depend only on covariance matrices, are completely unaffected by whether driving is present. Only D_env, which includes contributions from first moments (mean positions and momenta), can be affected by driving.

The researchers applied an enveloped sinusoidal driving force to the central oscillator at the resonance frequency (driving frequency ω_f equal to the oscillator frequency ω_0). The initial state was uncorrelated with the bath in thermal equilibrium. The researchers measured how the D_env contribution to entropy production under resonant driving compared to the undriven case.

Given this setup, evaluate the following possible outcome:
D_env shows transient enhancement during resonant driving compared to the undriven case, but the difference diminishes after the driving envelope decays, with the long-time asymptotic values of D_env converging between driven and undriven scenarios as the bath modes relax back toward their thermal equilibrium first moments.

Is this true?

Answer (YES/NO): NO